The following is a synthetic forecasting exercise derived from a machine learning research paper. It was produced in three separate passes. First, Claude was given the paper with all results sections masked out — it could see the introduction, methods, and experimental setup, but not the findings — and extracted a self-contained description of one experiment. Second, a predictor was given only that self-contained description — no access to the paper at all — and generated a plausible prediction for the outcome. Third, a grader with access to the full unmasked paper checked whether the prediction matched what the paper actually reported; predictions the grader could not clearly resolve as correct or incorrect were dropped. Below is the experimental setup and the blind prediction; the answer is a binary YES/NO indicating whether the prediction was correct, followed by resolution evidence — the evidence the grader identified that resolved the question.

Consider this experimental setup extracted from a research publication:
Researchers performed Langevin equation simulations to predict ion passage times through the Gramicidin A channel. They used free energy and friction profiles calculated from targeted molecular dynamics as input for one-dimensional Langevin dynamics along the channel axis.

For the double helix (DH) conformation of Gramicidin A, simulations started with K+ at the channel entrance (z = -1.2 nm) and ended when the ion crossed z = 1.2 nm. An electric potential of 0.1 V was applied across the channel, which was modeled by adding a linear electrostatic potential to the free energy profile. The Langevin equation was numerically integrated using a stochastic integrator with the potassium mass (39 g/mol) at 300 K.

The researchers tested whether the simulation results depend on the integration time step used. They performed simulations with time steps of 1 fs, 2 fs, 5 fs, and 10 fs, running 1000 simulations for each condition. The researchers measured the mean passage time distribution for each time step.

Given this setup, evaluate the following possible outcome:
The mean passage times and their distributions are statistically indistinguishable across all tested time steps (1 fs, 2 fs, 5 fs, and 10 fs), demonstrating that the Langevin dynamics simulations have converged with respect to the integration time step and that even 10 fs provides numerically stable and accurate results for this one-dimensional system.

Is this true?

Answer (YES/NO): YES